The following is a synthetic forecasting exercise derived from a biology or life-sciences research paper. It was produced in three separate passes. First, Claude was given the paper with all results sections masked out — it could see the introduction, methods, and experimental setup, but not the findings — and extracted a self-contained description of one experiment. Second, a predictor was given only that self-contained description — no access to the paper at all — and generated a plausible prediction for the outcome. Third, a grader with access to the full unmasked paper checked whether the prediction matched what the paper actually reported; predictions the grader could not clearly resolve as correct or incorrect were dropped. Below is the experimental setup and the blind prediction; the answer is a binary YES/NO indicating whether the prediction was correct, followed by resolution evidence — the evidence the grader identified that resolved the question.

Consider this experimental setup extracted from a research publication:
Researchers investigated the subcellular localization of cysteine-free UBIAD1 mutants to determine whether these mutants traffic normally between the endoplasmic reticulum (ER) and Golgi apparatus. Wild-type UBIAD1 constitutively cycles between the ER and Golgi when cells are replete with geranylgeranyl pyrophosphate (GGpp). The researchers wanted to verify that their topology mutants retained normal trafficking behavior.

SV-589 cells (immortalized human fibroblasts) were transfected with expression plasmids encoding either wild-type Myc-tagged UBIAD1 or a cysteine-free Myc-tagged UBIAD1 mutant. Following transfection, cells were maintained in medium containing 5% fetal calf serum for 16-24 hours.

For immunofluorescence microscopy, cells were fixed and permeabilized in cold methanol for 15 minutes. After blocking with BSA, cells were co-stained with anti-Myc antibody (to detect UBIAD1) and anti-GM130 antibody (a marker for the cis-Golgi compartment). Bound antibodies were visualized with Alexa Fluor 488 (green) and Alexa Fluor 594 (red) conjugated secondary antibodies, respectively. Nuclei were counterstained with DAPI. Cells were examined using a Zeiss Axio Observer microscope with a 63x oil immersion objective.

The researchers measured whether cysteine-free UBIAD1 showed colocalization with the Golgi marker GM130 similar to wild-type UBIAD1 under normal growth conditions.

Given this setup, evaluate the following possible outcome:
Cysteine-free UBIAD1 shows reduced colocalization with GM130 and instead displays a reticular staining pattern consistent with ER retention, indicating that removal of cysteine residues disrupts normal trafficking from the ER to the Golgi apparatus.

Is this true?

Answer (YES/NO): NO